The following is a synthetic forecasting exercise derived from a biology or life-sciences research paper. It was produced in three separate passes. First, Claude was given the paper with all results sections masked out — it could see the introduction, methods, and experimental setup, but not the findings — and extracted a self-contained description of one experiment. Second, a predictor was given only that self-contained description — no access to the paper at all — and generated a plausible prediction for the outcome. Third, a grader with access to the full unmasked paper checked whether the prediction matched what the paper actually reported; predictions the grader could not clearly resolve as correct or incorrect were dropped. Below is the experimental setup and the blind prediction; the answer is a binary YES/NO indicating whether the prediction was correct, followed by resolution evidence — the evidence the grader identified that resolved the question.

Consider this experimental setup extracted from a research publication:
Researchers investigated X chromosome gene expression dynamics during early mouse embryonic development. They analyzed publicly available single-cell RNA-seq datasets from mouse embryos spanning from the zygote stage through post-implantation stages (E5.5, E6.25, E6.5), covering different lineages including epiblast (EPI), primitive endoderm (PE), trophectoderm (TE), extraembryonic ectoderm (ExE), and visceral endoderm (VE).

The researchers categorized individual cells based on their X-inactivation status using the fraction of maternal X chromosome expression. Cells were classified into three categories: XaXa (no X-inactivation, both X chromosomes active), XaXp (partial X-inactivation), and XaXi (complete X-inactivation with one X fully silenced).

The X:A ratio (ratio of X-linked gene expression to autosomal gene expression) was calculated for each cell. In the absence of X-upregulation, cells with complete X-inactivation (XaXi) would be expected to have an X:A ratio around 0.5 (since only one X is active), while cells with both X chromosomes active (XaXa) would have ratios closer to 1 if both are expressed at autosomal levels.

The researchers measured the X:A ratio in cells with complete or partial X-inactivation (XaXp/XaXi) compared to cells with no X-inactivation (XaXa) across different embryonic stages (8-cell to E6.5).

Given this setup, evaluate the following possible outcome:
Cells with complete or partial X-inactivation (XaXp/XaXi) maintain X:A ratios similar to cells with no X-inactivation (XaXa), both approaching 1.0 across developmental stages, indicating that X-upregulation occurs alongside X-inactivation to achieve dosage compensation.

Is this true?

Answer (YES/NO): YES